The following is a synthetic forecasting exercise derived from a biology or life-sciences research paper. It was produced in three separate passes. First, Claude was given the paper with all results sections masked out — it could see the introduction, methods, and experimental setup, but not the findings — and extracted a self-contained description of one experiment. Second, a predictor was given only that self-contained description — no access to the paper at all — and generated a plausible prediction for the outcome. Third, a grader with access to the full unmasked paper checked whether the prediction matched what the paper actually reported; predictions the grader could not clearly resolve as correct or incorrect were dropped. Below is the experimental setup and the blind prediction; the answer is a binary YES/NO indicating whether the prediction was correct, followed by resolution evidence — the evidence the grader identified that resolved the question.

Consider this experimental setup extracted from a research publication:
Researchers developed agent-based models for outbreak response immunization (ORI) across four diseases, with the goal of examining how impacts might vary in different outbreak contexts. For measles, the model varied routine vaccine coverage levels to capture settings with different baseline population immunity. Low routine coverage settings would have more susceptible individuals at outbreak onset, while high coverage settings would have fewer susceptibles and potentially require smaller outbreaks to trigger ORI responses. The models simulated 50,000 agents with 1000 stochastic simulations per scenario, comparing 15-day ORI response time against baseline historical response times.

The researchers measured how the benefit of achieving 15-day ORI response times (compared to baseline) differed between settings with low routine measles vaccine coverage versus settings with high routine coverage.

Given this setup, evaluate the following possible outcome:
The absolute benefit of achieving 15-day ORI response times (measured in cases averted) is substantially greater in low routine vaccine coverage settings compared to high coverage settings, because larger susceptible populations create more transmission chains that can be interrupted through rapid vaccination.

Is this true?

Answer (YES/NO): YES